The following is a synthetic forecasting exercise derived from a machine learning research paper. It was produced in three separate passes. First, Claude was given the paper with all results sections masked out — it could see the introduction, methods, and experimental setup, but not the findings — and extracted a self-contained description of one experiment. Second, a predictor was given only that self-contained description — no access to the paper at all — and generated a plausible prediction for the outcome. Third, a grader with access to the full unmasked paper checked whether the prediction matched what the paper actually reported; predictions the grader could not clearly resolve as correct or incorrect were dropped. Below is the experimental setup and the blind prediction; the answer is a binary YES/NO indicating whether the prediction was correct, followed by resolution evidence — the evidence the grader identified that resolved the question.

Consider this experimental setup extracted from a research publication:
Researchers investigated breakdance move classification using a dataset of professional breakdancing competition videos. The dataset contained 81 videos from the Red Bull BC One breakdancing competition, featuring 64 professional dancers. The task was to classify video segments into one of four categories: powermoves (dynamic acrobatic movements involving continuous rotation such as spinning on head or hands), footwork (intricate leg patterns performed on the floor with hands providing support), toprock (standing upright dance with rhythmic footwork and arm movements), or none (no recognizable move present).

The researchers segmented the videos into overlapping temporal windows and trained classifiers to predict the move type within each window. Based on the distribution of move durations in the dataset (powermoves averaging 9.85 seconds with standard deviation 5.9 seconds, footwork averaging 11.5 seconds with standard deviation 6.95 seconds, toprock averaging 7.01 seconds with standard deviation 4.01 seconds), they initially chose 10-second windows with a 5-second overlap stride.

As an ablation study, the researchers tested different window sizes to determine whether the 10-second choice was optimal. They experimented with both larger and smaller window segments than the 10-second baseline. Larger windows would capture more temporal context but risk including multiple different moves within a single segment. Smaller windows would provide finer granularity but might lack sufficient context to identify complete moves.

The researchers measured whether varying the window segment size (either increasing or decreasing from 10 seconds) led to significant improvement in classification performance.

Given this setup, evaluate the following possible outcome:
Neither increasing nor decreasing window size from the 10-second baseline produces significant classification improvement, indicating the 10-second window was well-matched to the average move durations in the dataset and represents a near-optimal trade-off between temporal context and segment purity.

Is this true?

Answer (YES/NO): YES